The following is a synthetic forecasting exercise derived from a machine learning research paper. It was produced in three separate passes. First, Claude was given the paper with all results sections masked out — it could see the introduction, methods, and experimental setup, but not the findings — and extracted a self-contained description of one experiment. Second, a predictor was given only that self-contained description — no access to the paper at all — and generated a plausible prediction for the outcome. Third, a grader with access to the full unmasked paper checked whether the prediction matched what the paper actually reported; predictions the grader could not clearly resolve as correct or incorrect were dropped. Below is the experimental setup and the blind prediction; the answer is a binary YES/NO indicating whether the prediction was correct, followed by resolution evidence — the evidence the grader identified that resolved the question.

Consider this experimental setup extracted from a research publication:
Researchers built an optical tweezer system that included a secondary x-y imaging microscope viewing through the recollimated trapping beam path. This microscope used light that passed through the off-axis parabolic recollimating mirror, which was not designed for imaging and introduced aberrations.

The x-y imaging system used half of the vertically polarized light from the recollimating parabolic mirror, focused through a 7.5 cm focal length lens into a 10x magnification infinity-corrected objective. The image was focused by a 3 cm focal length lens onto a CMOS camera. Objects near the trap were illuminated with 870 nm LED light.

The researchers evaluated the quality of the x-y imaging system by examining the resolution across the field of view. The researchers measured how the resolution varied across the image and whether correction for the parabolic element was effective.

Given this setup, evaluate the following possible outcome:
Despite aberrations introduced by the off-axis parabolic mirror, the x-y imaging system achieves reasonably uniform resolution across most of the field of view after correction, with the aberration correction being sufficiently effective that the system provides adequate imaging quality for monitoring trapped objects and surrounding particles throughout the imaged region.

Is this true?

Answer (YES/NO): NO